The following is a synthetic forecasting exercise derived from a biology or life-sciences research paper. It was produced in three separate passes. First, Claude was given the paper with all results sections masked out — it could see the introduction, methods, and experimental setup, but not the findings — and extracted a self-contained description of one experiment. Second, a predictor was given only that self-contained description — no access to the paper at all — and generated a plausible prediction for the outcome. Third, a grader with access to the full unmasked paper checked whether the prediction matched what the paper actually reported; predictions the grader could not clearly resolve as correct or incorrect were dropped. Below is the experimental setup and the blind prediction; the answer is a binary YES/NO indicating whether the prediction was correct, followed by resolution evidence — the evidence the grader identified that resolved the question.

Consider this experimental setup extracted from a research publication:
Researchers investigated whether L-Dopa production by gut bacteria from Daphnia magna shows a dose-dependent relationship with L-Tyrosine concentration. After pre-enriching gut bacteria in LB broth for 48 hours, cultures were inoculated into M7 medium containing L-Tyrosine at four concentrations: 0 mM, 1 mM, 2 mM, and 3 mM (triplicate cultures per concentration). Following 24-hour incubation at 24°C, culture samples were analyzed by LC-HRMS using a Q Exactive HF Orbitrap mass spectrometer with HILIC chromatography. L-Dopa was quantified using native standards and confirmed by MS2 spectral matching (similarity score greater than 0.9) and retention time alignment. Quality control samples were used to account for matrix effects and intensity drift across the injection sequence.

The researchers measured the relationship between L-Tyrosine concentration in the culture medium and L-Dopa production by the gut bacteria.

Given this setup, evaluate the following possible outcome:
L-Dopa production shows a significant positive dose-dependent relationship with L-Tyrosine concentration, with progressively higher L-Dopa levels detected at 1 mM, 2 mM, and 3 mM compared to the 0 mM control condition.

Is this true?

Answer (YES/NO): NO